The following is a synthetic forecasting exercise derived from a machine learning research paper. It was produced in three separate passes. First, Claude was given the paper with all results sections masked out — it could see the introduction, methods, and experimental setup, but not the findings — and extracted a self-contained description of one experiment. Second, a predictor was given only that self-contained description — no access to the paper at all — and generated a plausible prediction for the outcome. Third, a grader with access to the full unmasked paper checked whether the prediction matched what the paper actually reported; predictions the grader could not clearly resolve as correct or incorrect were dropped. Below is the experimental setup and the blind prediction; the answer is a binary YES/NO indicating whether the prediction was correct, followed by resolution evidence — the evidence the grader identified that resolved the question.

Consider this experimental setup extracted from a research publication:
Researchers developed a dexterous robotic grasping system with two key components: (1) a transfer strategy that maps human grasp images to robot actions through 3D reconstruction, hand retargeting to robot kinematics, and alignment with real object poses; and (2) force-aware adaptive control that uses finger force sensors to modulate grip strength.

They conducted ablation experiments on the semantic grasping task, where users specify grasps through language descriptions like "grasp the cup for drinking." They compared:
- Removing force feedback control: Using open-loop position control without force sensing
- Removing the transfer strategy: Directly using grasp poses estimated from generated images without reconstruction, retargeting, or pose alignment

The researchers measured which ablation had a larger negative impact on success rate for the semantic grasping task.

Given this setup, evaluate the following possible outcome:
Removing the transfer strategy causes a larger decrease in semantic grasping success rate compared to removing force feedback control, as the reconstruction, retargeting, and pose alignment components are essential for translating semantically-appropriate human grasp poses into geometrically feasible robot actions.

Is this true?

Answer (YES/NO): YES